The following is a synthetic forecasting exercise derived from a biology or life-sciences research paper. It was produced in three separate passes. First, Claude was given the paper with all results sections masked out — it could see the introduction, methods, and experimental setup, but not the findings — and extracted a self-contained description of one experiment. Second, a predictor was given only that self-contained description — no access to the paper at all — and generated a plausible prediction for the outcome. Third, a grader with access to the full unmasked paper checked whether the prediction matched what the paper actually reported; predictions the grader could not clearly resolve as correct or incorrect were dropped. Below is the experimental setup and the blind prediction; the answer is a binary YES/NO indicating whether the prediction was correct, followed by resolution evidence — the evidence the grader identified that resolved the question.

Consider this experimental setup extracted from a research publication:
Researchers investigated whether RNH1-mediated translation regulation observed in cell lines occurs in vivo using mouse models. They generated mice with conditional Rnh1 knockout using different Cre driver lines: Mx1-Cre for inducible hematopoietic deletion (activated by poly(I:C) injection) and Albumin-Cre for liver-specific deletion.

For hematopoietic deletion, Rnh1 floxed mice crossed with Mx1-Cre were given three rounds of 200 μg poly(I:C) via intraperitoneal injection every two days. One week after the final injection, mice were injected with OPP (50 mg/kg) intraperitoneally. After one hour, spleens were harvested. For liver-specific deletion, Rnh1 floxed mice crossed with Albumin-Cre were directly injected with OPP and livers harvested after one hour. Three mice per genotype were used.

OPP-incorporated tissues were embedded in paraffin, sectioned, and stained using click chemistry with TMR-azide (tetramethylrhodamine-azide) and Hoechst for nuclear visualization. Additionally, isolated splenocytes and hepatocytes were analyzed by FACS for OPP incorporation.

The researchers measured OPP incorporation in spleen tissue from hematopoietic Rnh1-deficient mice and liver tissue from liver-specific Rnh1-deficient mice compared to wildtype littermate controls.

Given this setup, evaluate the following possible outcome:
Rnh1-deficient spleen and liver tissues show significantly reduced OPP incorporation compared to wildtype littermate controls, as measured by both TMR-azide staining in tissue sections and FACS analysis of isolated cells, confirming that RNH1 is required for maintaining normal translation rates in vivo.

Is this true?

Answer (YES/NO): NO